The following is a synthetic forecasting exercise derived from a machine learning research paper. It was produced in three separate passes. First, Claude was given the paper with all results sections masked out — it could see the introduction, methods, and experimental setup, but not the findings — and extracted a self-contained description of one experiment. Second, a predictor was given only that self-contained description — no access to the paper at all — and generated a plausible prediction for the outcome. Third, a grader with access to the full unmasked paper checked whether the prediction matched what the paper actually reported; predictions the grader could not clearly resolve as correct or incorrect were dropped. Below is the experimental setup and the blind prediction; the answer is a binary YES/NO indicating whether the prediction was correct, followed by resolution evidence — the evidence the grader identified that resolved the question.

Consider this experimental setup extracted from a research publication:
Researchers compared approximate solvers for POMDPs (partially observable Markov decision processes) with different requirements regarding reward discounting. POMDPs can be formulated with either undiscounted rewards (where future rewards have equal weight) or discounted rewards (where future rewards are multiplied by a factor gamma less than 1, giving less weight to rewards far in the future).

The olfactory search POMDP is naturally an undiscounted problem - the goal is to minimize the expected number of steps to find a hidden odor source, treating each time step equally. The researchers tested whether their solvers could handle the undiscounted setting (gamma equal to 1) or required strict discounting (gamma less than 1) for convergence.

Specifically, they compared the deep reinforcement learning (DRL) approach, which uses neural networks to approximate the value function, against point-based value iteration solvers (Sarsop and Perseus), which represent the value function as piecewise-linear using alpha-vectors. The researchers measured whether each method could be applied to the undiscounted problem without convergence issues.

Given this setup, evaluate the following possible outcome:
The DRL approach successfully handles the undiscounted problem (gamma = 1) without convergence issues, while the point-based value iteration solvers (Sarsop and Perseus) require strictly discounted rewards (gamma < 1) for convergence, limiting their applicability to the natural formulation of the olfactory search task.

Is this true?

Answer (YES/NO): YES